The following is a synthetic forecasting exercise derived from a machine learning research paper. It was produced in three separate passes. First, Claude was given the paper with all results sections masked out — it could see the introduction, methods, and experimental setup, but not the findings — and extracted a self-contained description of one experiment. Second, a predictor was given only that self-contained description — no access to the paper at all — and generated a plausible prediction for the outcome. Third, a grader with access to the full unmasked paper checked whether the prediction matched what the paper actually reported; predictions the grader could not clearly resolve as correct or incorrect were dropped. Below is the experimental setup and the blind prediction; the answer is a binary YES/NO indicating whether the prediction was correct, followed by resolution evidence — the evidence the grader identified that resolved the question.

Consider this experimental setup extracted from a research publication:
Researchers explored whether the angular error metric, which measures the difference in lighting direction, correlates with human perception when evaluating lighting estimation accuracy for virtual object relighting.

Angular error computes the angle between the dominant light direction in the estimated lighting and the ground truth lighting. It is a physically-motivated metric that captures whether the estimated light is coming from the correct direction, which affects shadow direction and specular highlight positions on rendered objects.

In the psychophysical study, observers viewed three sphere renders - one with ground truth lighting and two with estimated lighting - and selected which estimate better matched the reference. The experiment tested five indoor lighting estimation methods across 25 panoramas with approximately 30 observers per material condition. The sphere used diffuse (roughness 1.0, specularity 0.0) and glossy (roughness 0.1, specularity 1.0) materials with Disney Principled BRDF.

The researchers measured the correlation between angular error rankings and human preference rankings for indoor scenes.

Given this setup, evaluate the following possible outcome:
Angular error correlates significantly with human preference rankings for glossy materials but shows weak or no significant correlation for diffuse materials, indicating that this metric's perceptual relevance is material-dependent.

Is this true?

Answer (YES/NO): NO